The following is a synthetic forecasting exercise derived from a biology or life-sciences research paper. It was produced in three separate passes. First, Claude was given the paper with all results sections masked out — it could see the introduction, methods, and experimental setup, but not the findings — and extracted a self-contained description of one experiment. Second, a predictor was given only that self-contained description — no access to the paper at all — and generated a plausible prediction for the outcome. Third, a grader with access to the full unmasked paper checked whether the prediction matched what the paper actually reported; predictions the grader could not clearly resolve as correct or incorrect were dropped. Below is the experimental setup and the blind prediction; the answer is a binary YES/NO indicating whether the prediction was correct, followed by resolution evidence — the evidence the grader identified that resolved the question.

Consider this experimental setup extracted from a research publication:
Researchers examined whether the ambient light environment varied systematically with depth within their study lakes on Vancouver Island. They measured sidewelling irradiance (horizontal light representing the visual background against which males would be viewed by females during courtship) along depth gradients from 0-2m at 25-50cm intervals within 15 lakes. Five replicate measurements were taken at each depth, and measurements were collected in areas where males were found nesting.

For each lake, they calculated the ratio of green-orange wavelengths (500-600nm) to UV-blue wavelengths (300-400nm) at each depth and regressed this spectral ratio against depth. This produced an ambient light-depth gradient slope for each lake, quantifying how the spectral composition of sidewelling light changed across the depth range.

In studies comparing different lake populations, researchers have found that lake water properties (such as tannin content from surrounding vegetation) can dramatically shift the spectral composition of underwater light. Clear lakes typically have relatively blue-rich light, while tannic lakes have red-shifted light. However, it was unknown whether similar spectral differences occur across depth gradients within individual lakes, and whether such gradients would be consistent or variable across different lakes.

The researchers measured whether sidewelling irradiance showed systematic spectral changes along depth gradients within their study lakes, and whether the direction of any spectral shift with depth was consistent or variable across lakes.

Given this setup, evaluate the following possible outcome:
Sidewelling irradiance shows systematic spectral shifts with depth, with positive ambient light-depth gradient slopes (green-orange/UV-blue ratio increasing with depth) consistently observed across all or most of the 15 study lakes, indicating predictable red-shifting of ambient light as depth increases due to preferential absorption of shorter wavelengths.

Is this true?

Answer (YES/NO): NO